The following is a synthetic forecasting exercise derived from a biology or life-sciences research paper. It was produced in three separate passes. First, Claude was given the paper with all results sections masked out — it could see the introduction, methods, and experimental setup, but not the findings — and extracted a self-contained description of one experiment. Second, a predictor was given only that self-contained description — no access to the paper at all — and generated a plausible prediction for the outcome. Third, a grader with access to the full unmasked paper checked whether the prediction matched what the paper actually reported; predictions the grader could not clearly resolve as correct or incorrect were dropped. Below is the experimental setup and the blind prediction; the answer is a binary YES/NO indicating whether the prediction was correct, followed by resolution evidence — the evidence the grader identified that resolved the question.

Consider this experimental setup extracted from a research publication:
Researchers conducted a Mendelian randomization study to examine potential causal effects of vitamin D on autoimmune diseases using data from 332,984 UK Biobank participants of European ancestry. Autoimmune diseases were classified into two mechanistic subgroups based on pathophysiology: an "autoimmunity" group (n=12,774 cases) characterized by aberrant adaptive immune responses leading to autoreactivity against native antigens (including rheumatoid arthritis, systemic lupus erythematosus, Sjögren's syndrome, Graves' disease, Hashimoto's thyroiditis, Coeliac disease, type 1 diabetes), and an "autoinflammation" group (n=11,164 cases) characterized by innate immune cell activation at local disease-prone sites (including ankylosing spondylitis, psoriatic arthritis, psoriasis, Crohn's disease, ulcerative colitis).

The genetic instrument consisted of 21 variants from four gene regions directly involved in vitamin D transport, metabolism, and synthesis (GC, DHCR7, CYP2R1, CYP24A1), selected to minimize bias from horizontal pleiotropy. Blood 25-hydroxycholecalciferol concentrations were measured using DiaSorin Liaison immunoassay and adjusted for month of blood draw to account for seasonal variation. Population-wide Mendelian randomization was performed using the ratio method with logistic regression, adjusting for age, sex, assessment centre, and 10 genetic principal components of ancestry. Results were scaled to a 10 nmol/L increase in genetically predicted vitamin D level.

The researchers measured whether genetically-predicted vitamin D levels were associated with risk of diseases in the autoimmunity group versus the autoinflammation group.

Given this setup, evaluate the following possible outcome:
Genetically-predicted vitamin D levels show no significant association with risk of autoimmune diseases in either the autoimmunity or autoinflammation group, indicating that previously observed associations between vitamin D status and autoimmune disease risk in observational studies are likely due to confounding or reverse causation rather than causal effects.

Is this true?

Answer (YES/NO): NO